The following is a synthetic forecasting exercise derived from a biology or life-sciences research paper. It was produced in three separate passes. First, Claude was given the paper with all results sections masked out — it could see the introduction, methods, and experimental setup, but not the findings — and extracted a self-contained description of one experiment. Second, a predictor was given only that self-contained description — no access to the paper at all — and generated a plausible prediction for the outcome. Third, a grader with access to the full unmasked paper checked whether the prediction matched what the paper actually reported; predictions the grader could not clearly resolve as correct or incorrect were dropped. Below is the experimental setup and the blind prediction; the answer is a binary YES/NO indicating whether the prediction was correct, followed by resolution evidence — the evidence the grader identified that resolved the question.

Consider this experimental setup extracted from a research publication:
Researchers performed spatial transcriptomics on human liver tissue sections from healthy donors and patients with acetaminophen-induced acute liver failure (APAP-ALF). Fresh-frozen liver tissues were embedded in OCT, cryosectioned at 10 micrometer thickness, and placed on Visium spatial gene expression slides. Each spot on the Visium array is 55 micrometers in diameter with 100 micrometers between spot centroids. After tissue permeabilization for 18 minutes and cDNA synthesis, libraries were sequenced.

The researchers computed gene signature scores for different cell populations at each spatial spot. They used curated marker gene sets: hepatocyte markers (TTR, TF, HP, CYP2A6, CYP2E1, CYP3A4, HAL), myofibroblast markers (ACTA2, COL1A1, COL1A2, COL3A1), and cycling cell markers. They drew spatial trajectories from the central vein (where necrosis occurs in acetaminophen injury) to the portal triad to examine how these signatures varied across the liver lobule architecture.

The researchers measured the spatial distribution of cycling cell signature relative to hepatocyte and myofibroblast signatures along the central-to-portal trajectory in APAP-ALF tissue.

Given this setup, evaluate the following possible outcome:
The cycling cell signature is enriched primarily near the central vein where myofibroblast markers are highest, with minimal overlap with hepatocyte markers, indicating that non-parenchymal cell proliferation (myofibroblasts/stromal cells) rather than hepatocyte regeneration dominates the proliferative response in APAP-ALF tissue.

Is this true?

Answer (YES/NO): NO